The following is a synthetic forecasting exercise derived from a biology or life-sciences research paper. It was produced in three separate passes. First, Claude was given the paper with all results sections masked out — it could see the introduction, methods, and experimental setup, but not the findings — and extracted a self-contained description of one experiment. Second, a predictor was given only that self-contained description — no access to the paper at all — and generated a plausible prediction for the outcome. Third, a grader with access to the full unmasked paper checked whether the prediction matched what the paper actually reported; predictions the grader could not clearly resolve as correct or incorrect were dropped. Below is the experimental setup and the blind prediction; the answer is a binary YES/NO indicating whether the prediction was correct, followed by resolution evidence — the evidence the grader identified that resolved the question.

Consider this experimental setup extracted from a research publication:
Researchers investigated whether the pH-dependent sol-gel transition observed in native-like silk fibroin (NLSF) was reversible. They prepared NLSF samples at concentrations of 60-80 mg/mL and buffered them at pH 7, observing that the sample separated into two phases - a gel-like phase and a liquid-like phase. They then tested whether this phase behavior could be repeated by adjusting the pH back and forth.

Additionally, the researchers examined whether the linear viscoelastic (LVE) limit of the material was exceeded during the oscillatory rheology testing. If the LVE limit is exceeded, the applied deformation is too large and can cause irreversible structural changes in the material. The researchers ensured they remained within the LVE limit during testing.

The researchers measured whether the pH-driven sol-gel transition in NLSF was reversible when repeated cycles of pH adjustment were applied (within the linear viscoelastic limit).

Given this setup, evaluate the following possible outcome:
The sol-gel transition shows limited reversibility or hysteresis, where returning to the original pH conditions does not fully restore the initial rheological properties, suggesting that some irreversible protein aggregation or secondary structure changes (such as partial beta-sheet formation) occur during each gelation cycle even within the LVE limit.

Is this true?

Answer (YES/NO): NO